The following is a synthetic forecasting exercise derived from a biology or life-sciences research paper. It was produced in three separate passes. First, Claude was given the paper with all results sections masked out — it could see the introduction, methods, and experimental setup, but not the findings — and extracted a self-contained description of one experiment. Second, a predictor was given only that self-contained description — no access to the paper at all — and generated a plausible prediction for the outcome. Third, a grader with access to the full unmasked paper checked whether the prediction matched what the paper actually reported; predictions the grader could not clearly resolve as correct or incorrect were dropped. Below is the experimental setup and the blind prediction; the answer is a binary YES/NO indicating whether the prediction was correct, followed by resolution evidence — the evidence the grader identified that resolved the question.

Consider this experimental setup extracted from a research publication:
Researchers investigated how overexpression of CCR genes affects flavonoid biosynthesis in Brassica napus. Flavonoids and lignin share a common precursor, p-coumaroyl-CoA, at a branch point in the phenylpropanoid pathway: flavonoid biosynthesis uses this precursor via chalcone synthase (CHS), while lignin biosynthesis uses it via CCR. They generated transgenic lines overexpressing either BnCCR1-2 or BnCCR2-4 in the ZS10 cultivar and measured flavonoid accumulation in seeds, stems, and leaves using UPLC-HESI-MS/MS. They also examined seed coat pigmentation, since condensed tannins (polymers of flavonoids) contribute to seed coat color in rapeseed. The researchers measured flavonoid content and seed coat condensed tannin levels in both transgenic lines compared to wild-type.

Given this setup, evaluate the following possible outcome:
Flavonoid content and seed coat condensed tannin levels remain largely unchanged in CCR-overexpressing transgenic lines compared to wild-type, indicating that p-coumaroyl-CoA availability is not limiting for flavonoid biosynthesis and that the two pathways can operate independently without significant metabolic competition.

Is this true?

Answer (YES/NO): NO